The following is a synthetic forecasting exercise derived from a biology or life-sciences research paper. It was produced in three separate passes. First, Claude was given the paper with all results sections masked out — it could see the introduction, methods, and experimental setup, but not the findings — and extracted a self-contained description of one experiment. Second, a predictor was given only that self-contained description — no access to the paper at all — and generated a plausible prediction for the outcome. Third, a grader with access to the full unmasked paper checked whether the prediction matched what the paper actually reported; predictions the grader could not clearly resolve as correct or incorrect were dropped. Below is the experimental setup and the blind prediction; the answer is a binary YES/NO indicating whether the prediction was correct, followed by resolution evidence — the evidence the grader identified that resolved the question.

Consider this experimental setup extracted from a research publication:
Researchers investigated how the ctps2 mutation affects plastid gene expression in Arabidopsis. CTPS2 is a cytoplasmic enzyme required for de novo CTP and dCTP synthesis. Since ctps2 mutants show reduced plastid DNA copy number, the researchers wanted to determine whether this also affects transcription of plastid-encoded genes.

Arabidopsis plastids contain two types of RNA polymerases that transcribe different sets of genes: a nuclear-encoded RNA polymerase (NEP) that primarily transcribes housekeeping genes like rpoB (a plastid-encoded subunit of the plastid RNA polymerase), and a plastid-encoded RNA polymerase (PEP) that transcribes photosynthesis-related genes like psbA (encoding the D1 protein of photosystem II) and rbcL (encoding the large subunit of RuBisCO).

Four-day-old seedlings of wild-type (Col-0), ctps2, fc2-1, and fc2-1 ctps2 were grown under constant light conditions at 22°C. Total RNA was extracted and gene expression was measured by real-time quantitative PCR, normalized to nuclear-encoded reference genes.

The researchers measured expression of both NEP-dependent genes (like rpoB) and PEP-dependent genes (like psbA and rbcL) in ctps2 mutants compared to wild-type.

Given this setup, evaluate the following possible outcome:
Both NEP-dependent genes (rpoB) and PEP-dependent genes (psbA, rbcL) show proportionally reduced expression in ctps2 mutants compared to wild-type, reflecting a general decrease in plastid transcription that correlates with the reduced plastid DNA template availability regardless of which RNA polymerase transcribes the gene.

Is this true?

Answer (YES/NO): NO